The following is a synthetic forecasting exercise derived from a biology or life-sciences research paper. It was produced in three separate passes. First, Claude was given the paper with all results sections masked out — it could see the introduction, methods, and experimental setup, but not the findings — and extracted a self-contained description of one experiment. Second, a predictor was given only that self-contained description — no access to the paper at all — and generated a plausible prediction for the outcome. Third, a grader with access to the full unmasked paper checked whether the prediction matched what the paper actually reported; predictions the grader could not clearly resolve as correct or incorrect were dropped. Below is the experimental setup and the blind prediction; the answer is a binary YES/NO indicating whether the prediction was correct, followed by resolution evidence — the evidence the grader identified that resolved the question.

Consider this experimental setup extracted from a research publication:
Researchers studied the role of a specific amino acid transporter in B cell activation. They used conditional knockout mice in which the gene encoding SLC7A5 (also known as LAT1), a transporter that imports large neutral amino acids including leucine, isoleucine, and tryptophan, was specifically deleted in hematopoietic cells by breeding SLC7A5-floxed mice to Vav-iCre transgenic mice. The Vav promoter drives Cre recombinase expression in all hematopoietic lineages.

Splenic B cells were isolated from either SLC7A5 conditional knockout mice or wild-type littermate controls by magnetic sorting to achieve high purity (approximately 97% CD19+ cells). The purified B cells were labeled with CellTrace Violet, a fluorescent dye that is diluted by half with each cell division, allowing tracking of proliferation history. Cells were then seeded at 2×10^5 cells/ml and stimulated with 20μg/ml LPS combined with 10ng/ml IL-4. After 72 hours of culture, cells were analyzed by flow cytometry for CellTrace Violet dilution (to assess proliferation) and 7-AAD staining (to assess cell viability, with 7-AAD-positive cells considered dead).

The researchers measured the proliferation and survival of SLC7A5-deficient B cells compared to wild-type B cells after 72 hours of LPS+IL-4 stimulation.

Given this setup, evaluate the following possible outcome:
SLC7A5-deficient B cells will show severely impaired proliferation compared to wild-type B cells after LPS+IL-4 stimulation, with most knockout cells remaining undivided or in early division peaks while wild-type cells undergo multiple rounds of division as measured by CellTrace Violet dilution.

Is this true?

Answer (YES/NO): YES